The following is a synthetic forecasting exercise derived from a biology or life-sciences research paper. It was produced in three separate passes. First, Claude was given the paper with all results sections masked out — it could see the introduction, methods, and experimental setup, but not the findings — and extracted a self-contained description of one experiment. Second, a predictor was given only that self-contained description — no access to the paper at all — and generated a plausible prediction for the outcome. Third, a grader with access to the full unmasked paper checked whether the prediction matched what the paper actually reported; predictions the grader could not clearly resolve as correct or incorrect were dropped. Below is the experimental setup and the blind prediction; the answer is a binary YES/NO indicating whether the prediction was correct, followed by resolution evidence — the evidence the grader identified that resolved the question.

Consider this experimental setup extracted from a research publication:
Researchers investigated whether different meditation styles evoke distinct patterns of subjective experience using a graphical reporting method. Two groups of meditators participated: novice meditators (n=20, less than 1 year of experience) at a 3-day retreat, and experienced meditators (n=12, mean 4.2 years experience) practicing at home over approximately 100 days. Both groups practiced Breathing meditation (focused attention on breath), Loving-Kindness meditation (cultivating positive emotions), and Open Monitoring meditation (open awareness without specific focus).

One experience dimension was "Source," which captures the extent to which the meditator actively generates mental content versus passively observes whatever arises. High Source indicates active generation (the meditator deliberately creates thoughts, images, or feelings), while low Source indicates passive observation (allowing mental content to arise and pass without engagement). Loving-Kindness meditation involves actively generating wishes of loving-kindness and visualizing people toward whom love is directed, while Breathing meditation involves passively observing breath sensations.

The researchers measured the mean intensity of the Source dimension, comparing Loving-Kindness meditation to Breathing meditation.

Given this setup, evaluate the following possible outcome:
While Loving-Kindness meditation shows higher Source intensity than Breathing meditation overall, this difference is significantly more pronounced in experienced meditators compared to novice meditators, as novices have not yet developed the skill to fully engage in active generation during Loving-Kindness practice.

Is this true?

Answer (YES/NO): NO